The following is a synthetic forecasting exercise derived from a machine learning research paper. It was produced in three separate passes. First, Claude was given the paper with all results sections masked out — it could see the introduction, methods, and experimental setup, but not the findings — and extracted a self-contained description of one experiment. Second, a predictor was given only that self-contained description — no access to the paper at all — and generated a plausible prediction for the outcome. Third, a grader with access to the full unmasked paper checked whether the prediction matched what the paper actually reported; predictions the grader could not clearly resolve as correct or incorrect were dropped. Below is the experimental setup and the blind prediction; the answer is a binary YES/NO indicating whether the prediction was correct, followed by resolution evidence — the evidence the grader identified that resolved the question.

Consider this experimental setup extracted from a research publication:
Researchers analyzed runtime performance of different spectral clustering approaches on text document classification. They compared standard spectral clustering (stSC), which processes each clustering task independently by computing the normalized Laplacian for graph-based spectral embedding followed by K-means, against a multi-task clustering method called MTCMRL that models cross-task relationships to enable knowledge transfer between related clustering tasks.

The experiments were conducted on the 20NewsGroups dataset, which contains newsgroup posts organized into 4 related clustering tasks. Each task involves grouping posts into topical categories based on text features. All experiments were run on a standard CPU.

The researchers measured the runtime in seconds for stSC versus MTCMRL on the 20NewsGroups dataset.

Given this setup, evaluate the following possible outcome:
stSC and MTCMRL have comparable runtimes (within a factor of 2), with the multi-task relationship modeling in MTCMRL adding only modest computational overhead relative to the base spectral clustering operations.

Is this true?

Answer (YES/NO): NO